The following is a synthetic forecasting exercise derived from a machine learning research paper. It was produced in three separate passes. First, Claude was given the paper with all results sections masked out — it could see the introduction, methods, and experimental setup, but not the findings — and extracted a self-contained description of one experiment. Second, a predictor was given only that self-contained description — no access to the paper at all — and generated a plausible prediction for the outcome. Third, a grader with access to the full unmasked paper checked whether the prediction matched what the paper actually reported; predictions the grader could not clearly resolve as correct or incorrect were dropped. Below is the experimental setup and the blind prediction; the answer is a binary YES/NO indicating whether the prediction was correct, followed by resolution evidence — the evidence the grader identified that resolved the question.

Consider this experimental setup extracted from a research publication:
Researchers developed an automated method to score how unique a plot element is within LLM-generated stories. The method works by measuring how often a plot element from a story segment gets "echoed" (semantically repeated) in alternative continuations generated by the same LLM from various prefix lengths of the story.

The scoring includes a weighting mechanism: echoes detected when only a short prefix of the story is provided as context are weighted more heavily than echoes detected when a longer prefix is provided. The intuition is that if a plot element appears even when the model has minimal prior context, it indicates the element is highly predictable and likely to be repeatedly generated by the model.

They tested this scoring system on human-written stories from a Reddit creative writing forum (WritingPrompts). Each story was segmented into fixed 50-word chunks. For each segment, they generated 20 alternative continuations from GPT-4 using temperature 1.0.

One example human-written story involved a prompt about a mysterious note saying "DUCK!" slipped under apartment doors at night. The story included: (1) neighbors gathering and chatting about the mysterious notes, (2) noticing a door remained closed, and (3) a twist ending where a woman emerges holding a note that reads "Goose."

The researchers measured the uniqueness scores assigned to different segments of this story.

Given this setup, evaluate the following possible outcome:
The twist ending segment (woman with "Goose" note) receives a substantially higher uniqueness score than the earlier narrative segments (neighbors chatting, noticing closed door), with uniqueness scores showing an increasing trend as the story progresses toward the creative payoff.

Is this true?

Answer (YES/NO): NO